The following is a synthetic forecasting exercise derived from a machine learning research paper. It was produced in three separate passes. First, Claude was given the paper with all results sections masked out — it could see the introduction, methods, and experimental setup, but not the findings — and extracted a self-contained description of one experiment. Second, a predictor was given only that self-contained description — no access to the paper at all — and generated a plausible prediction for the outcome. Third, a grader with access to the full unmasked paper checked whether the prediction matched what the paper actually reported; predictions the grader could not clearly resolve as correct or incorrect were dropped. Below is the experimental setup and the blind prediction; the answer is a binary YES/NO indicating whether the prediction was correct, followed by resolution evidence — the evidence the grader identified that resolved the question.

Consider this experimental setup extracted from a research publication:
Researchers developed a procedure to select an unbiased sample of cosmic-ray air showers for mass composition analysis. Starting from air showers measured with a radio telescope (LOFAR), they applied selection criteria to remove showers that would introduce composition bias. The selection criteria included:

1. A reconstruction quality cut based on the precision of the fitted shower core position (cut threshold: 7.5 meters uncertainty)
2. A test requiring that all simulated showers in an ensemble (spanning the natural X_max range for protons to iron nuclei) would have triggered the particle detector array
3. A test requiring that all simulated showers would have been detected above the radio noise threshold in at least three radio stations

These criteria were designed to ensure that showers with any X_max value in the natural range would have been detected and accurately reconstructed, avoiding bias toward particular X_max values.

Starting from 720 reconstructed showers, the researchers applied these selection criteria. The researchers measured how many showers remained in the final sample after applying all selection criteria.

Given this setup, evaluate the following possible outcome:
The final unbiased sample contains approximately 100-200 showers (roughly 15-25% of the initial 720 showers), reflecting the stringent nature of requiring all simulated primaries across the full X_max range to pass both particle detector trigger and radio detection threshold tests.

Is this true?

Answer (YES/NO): NO